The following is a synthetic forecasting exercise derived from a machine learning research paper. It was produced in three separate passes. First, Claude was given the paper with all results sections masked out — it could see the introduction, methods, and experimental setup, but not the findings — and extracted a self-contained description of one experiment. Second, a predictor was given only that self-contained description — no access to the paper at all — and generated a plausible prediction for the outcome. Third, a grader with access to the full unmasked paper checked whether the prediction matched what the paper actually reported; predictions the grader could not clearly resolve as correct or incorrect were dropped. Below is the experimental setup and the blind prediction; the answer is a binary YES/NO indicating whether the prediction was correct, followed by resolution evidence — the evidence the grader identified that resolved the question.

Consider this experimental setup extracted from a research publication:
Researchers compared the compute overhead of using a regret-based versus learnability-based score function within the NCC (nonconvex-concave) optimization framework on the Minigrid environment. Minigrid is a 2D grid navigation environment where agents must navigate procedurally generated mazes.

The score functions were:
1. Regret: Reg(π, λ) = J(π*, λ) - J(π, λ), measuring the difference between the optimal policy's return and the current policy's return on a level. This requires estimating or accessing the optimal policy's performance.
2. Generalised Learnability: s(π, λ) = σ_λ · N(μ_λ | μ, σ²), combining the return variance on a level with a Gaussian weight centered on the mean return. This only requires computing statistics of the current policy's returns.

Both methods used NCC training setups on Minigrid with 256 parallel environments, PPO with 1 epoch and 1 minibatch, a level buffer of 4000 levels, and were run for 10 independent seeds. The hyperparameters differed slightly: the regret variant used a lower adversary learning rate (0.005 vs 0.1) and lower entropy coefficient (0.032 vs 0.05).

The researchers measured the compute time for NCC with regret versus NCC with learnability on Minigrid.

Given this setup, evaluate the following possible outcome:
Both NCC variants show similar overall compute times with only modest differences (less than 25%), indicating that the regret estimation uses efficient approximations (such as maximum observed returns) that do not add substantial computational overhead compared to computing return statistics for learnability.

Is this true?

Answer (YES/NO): YES